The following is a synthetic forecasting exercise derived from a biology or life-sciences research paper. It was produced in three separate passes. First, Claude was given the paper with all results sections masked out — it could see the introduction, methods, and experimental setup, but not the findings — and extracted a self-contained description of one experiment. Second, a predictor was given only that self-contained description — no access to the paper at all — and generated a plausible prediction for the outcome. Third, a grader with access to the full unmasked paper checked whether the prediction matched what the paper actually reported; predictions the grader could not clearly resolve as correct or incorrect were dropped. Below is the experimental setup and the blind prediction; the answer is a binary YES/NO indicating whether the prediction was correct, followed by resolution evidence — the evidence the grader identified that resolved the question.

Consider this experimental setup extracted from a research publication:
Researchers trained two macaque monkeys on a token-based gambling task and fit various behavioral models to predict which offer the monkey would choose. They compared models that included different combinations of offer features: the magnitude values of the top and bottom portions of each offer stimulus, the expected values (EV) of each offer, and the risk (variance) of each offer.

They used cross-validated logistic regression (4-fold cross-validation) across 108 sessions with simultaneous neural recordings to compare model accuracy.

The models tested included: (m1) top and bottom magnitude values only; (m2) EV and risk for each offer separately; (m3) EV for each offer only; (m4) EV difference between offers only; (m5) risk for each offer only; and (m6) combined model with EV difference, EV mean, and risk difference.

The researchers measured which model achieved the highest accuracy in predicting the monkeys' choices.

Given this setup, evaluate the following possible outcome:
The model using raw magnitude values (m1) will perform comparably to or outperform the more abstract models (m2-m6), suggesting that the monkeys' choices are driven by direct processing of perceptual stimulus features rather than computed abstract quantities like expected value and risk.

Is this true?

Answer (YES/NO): NO